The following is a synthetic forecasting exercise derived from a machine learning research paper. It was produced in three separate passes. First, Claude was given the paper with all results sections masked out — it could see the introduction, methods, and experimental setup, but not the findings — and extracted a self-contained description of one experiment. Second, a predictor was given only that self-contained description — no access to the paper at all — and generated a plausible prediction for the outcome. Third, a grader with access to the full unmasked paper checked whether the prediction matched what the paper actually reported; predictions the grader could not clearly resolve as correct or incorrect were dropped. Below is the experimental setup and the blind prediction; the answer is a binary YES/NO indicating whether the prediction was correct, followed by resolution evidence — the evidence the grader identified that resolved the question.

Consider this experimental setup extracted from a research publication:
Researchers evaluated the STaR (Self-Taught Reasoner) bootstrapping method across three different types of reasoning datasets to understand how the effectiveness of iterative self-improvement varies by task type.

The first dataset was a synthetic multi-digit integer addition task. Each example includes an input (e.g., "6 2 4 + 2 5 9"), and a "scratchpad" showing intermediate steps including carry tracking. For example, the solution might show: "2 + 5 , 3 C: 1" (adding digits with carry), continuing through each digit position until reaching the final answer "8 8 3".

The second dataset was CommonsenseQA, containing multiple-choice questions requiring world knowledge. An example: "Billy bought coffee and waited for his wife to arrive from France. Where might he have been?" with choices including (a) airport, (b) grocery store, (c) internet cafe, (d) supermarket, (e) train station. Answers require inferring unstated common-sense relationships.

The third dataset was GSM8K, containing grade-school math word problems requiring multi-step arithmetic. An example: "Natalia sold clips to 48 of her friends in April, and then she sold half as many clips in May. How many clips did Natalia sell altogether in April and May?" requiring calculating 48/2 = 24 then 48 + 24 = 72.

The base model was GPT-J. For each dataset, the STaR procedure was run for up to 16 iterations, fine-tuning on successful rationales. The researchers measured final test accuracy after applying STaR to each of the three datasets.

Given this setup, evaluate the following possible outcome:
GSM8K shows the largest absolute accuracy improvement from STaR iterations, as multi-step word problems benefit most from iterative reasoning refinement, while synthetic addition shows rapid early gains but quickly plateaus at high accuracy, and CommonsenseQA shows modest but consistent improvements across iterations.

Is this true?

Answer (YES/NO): NO